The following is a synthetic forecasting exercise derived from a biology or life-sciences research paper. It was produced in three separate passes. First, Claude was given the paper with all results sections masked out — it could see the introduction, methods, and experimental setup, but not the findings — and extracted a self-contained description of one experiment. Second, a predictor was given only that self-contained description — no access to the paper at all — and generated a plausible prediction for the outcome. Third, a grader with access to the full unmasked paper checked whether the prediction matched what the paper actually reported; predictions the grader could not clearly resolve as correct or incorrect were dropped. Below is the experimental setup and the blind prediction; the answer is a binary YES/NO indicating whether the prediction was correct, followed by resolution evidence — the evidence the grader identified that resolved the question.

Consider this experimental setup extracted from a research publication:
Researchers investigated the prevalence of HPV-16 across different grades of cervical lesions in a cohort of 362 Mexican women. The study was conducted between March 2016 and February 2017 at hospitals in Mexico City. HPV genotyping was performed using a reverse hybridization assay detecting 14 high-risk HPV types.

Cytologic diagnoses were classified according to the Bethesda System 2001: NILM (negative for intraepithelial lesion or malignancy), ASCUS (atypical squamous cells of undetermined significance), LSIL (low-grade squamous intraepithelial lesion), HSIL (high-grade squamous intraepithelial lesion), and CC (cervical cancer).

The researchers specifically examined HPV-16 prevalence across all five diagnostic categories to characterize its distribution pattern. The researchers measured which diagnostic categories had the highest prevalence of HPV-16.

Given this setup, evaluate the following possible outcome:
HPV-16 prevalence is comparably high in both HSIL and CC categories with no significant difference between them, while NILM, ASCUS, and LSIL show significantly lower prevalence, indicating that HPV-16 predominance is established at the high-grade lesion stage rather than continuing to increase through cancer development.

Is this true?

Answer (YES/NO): NO